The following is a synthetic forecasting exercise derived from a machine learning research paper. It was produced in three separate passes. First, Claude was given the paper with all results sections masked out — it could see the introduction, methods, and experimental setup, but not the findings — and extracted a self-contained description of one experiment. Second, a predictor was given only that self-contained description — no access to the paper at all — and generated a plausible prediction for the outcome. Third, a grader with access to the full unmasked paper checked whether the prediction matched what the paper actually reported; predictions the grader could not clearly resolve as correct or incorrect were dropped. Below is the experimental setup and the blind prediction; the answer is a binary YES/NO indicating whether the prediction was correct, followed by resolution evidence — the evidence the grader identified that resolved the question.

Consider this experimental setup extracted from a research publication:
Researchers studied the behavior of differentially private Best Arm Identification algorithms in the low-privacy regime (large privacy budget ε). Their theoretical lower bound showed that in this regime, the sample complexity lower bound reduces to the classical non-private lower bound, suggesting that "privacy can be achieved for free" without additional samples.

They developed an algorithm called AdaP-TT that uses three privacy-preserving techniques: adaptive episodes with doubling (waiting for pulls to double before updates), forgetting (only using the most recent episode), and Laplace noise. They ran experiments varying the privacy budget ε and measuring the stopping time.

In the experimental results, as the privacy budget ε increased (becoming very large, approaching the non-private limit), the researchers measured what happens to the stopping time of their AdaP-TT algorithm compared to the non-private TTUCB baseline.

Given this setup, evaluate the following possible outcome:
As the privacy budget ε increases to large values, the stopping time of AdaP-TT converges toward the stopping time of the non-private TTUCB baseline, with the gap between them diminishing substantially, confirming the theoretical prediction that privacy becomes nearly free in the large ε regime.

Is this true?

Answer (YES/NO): NO